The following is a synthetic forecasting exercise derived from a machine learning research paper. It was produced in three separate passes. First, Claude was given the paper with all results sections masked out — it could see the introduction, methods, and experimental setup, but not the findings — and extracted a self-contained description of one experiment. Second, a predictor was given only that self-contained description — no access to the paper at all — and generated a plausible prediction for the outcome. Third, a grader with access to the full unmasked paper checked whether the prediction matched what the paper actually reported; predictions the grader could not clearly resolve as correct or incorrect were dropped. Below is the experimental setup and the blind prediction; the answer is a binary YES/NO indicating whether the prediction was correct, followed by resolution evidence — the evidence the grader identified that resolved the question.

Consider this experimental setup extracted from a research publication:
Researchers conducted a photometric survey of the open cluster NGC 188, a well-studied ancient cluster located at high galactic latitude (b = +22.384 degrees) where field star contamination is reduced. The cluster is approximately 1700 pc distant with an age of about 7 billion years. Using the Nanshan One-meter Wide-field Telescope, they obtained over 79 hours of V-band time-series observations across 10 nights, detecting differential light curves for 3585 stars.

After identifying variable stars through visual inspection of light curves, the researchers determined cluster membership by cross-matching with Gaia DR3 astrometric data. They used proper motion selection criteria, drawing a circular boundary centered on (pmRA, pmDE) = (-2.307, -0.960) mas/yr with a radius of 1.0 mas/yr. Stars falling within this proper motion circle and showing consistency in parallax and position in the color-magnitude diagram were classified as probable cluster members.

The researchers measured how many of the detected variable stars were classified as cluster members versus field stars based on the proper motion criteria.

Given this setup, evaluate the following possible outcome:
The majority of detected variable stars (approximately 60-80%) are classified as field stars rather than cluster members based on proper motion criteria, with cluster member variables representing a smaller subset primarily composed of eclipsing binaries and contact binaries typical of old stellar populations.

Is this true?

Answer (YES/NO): NO